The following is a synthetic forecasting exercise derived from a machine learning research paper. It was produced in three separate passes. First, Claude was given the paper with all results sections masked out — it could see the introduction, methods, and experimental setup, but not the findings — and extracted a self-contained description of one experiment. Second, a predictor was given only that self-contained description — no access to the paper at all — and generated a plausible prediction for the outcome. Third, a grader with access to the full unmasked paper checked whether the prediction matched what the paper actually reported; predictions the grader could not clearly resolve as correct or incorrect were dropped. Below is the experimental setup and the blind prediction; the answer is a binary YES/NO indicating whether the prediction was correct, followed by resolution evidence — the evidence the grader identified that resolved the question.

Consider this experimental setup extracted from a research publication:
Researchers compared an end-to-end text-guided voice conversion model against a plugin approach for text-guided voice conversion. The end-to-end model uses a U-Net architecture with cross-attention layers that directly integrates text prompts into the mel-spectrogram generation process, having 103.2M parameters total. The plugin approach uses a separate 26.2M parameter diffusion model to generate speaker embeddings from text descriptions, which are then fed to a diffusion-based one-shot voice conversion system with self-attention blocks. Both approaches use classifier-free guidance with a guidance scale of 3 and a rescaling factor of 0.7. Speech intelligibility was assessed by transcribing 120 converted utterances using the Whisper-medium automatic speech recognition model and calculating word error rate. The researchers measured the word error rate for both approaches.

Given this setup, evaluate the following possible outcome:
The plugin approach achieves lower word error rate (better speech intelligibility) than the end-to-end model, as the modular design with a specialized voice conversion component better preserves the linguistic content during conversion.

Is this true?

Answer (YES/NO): NO